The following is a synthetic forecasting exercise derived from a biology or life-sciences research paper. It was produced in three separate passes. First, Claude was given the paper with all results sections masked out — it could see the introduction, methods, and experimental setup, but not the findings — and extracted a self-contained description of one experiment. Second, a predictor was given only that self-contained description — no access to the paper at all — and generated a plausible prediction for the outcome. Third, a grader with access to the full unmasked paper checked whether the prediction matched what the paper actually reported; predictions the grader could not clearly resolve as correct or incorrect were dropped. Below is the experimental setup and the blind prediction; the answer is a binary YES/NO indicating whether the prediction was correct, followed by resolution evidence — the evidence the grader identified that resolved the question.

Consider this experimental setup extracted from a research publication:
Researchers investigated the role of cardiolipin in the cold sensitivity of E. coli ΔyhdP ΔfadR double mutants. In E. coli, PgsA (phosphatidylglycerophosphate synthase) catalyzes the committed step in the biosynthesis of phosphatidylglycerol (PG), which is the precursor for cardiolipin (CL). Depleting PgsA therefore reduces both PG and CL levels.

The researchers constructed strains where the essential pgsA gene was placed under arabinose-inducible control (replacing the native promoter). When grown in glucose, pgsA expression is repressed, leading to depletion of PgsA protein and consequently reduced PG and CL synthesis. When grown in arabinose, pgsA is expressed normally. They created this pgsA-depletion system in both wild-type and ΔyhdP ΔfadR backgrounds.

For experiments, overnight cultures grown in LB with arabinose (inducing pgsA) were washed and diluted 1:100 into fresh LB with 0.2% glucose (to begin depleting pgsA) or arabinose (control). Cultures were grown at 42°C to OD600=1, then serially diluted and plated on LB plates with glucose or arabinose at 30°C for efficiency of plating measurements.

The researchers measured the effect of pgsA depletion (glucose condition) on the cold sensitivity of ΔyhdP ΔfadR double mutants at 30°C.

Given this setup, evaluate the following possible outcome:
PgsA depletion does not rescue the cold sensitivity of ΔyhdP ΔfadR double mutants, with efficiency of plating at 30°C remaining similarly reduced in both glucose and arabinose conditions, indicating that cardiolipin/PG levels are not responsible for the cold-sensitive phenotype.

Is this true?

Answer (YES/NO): NO